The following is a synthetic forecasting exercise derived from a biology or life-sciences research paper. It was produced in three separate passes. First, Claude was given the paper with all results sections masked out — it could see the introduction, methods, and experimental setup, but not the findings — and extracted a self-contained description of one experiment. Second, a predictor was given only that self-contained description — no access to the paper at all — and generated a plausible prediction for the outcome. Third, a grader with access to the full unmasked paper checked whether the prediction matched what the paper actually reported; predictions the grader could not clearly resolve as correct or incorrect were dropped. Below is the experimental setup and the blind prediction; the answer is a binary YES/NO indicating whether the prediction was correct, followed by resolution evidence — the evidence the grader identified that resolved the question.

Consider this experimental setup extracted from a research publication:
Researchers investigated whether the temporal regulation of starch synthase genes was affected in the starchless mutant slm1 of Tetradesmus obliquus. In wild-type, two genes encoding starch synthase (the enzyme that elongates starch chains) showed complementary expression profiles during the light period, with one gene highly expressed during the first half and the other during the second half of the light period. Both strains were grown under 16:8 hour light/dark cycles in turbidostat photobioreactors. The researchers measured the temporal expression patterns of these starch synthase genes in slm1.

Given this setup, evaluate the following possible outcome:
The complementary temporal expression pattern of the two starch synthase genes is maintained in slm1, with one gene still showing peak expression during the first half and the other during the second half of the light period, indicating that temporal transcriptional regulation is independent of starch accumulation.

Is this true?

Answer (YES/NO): NO